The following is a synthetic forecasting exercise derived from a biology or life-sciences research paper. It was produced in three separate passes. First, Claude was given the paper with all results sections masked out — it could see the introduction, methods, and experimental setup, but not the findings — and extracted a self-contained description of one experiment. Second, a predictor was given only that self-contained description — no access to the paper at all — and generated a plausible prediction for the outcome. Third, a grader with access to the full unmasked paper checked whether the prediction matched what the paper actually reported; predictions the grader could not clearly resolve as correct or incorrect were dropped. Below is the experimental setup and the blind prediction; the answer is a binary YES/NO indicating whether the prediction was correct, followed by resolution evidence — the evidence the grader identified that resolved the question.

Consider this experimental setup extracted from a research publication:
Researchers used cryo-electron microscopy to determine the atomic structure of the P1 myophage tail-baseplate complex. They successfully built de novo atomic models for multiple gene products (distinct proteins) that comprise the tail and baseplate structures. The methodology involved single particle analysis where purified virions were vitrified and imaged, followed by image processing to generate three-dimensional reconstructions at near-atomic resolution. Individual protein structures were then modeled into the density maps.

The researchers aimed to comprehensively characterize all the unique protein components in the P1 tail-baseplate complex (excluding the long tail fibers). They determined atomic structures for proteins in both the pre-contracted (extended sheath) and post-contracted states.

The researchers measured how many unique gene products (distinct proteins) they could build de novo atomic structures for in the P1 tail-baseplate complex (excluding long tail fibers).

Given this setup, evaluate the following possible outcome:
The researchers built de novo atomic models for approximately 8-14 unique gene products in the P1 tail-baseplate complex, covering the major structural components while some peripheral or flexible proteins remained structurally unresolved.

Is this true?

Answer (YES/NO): YES